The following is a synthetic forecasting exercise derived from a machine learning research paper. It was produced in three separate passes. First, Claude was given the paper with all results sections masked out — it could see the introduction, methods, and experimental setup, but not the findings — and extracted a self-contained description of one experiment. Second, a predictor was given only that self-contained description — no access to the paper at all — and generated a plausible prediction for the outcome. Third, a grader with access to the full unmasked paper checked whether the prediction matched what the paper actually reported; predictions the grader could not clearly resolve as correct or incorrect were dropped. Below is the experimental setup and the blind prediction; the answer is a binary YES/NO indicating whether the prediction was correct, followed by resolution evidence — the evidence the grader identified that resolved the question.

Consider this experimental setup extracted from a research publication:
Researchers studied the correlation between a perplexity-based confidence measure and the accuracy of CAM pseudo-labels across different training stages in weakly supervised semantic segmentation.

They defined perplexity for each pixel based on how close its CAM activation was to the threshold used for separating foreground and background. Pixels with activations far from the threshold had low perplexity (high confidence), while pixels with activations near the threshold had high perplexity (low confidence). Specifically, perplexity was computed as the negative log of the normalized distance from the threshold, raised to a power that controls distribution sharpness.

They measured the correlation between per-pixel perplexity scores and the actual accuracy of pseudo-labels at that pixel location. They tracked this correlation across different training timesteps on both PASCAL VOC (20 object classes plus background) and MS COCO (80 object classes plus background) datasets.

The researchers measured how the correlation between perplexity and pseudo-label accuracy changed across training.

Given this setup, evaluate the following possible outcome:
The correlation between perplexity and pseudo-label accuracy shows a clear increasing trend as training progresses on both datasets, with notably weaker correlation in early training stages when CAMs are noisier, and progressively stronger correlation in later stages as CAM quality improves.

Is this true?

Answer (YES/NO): NO